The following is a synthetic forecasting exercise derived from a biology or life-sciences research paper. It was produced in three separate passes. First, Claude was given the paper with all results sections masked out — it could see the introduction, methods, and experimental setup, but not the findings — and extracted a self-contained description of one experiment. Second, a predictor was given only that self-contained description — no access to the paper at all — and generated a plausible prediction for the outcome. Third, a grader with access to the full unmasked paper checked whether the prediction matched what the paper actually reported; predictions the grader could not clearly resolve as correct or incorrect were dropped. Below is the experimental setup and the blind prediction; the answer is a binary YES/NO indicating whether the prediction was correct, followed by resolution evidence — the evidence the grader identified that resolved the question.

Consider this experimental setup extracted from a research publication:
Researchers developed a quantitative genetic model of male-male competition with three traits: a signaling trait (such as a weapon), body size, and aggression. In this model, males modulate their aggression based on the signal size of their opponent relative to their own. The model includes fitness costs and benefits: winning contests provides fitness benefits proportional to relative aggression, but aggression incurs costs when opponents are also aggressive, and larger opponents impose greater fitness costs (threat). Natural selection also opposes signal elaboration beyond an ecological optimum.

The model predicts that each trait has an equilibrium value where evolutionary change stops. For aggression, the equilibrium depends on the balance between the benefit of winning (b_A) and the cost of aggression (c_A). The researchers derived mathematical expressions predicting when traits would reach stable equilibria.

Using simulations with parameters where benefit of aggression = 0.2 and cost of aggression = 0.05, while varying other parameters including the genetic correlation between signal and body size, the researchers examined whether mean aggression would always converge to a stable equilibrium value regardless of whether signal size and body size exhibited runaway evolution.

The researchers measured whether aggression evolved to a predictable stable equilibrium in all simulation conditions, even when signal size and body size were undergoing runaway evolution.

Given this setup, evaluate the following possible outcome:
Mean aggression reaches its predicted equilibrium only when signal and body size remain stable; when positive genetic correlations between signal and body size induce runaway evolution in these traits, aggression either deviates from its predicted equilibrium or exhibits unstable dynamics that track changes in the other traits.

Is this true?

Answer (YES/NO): NO